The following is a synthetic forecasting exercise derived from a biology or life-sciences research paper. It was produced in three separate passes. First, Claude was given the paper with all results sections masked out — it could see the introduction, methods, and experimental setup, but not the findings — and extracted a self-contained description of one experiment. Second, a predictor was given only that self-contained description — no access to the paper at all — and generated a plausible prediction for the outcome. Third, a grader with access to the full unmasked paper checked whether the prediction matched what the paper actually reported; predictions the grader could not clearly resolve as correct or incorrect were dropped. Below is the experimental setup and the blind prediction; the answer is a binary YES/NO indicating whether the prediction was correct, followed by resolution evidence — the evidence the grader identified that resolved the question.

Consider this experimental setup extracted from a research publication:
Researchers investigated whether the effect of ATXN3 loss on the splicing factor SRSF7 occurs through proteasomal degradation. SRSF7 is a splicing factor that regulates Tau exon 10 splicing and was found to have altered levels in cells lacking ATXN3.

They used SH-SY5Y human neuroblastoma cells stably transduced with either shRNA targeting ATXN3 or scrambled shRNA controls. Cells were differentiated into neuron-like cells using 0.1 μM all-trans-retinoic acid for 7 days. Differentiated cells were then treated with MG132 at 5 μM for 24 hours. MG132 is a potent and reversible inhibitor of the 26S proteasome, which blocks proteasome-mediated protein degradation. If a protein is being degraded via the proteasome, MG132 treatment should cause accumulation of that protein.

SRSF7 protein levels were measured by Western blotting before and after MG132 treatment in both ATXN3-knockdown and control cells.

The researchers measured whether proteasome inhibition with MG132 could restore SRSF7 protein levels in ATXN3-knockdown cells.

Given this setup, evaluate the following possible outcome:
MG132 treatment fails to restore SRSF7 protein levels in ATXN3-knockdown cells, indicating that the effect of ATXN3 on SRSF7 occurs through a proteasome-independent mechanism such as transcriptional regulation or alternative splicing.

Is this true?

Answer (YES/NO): NO